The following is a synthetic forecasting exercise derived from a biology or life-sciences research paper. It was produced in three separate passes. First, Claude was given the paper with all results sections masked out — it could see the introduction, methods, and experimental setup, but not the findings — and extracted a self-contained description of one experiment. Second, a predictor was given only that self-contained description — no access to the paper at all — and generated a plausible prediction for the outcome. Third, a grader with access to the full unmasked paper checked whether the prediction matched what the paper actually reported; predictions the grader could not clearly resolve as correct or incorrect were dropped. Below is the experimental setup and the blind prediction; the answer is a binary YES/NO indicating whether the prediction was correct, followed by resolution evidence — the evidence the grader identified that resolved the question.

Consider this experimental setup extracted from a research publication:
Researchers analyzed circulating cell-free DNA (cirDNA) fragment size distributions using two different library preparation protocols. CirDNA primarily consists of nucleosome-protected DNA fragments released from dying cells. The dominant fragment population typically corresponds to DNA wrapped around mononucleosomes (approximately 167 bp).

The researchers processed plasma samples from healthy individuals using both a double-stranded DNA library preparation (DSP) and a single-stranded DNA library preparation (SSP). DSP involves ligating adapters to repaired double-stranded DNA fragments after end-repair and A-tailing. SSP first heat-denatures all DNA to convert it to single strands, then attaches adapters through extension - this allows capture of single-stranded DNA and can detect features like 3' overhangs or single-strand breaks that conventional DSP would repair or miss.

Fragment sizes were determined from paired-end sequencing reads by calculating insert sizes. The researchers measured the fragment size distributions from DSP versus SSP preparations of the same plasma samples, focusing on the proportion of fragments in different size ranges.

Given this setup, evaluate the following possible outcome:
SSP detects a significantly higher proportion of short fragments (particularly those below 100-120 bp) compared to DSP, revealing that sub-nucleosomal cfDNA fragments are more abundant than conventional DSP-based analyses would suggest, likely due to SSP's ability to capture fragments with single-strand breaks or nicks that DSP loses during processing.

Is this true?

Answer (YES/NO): NO